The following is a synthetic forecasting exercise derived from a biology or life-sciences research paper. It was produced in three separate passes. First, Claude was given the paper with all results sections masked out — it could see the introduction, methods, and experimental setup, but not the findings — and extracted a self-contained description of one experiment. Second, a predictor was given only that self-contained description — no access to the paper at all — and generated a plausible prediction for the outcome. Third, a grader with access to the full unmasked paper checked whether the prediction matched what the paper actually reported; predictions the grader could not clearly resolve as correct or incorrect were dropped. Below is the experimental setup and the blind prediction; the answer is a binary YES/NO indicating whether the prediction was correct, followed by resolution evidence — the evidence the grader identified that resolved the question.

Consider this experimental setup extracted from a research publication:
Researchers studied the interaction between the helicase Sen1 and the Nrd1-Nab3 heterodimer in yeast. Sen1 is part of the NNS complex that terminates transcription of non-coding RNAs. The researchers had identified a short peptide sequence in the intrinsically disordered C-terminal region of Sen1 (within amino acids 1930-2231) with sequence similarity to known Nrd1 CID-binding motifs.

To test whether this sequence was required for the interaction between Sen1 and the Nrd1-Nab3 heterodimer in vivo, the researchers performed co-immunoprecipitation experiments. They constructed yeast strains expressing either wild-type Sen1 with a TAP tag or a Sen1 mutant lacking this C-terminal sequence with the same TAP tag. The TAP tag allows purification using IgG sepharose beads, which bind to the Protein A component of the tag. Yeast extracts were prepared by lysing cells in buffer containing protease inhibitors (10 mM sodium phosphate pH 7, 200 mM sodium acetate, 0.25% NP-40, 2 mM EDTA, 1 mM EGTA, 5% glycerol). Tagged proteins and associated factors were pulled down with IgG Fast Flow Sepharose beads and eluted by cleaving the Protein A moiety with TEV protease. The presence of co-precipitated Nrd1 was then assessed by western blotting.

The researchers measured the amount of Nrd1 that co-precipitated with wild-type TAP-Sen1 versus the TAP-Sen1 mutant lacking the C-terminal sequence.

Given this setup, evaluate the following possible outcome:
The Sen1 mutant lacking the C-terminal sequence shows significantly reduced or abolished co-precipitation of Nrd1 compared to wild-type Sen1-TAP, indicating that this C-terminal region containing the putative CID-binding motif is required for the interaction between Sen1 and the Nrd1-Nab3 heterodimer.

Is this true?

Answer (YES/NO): YES